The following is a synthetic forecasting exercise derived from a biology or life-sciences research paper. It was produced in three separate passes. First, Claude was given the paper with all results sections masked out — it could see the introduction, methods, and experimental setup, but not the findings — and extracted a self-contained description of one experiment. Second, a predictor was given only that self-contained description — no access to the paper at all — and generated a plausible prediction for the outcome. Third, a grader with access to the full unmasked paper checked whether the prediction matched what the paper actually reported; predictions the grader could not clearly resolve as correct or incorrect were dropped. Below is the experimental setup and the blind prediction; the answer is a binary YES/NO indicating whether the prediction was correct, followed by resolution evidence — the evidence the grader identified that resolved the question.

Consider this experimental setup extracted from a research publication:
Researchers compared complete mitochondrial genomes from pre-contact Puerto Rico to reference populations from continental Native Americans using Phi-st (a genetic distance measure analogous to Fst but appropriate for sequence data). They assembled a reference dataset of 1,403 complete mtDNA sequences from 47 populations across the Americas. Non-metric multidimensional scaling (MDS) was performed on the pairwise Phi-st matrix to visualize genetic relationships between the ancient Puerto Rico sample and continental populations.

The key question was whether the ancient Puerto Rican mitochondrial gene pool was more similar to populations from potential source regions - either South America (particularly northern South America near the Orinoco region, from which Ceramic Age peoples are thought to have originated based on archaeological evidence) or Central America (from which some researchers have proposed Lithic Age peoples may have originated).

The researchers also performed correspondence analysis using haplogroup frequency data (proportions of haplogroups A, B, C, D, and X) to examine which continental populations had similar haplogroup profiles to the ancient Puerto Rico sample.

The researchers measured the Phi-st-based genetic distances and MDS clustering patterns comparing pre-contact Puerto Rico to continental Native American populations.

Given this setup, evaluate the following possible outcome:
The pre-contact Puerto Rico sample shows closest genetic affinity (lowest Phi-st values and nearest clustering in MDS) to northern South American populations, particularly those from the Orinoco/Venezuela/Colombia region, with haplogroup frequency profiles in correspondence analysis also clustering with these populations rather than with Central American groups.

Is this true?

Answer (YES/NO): YES